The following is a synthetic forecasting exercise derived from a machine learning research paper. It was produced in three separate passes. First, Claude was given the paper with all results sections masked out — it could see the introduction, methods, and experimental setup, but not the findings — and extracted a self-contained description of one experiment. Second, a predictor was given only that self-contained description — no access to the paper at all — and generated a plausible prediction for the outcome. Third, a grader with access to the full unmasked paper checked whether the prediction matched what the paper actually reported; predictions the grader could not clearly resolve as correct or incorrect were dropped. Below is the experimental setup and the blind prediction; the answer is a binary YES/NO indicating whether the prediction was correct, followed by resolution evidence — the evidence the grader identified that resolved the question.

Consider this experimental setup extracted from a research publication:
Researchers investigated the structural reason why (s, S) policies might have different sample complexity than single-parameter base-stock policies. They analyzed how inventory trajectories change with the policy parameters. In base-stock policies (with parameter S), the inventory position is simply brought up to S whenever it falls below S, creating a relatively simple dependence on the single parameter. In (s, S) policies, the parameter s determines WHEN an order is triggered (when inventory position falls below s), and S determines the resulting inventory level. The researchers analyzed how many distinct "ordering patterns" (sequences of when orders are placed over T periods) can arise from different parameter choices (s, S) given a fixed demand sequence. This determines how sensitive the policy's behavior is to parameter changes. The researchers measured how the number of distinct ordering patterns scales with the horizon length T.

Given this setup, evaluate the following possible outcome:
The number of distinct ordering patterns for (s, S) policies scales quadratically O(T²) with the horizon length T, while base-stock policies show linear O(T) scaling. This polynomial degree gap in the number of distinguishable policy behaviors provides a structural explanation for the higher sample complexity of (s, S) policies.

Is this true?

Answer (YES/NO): NO